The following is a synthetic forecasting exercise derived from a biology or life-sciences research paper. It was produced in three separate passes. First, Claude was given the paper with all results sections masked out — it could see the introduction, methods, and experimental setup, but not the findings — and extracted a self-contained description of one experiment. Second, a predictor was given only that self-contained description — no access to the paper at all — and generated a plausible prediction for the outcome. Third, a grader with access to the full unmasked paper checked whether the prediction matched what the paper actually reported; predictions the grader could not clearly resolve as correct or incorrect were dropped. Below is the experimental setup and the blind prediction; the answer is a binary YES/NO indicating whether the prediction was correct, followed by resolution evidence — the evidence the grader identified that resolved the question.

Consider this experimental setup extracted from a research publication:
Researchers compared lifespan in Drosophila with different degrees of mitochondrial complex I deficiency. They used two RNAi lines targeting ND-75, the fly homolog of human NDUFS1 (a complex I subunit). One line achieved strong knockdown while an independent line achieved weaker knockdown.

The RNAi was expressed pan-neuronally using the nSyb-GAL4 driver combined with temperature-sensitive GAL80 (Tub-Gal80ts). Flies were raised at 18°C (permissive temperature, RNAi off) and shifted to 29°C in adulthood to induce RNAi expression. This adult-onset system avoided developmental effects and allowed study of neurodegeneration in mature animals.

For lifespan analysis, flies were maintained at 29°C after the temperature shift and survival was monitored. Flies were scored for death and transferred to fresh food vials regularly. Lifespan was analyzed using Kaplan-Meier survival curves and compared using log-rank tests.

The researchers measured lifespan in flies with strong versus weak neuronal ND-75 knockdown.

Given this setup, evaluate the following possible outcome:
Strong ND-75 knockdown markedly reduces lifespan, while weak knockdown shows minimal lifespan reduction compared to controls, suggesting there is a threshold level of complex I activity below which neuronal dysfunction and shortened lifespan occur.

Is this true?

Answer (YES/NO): YES